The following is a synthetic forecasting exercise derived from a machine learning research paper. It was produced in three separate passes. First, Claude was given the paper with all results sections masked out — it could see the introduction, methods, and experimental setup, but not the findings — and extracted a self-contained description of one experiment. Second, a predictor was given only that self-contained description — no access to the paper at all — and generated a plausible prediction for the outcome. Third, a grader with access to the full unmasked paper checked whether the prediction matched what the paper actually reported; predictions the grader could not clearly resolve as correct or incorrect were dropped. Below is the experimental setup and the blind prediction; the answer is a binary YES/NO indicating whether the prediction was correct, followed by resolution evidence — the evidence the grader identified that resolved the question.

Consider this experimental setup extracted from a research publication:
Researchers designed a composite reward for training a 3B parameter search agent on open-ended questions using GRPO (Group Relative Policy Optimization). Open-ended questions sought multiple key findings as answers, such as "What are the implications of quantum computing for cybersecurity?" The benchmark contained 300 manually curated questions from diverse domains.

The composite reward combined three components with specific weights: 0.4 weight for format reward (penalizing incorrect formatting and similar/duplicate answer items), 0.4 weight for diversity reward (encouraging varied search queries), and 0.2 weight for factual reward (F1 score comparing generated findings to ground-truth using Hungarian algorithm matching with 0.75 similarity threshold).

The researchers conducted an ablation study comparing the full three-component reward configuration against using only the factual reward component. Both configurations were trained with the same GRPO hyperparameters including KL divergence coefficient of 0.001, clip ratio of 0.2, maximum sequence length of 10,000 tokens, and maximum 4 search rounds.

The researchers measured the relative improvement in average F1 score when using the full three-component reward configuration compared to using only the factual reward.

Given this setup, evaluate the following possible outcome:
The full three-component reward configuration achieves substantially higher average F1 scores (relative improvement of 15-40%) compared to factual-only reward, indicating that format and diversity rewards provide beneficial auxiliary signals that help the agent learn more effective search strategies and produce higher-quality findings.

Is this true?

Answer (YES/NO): NO